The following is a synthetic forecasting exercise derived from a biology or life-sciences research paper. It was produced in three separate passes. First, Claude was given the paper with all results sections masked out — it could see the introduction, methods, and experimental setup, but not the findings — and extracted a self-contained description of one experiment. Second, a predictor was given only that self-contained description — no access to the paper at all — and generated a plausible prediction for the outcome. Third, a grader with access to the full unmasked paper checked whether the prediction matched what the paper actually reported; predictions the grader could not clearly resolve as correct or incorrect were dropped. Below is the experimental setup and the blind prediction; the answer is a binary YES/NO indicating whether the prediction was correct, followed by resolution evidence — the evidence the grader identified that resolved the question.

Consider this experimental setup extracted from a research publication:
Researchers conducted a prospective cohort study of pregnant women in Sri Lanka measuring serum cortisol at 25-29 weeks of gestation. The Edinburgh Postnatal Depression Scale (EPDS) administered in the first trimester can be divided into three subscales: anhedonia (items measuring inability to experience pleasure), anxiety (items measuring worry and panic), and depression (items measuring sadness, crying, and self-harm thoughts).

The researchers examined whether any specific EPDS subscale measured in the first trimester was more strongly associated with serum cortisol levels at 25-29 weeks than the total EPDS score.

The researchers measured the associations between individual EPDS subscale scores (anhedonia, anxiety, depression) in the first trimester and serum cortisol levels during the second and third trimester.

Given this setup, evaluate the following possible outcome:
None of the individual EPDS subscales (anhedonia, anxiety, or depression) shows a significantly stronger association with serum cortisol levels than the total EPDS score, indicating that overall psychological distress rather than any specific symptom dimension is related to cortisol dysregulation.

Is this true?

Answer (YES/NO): NO